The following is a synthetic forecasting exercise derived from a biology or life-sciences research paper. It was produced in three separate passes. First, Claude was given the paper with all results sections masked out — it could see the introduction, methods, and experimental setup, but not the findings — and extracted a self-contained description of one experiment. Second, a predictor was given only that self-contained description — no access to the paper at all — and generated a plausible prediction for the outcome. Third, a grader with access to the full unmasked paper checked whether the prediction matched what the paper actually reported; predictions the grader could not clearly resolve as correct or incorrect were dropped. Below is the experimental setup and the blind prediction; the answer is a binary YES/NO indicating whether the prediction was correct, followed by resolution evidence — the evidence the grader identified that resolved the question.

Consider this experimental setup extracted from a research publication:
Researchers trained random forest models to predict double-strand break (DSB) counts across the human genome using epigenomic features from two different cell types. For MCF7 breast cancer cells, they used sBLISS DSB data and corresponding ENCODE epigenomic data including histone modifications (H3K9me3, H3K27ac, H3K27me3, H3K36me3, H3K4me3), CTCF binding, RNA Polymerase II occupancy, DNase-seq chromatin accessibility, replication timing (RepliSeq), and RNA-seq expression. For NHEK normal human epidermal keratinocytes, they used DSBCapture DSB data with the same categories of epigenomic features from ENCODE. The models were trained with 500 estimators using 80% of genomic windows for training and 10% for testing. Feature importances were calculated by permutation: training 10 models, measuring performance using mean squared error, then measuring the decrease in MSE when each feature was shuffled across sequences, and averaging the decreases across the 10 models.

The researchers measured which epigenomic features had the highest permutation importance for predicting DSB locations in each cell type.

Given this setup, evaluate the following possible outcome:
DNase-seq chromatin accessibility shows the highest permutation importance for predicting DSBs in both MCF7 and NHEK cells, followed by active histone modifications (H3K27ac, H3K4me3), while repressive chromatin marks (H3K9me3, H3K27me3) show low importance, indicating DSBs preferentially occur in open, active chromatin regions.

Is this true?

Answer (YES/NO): NO